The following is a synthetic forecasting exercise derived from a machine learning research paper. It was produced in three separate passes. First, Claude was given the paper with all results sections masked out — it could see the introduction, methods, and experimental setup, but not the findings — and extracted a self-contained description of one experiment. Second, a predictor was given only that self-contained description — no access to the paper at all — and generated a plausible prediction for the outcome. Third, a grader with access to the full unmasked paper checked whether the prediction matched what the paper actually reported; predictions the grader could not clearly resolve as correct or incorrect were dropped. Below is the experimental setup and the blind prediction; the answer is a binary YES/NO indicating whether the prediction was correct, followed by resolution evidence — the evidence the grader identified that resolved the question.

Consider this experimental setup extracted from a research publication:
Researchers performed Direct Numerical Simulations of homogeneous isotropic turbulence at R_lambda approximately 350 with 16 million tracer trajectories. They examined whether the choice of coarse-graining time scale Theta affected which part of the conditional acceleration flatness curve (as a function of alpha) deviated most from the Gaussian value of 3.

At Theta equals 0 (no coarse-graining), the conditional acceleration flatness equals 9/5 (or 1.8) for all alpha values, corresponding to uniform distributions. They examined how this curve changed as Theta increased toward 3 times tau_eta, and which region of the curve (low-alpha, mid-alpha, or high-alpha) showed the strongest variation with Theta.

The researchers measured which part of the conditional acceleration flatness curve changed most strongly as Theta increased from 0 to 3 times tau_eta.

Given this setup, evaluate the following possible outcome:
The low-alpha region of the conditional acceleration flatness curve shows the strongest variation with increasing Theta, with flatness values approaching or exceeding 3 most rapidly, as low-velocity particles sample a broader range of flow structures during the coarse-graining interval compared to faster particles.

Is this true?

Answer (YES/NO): NO